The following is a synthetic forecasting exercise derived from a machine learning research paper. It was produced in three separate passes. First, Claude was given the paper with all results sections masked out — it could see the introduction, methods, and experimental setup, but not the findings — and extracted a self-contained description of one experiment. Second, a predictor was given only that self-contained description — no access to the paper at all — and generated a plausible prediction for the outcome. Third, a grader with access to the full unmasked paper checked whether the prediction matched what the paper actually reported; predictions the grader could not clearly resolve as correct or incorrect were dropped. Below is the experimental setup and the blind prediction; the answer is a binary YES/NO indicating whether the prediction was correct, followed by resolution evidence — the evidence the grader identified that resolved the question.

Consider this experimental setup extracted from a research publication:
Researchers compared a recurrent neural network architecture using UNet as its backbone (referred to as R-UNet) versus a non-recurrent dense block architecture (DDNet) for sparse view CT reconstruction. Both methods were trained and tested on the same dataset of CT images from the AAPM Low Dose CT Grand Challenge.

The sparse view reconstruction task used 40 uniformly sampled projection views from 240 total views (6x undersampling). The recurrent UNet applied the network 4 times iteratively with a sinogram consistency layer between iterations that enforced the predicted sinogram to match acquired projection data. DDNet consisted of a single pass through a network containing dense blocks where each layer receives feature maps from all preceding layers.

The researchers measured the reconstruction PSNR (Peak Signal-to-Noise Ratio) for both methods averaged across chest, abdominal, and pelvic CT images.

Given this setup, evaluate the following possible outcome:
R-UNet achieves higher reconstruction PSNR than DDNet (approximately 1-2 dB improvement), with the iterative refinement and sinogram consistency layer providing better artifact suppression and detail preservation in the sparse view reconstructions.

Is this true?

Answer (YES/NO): NO